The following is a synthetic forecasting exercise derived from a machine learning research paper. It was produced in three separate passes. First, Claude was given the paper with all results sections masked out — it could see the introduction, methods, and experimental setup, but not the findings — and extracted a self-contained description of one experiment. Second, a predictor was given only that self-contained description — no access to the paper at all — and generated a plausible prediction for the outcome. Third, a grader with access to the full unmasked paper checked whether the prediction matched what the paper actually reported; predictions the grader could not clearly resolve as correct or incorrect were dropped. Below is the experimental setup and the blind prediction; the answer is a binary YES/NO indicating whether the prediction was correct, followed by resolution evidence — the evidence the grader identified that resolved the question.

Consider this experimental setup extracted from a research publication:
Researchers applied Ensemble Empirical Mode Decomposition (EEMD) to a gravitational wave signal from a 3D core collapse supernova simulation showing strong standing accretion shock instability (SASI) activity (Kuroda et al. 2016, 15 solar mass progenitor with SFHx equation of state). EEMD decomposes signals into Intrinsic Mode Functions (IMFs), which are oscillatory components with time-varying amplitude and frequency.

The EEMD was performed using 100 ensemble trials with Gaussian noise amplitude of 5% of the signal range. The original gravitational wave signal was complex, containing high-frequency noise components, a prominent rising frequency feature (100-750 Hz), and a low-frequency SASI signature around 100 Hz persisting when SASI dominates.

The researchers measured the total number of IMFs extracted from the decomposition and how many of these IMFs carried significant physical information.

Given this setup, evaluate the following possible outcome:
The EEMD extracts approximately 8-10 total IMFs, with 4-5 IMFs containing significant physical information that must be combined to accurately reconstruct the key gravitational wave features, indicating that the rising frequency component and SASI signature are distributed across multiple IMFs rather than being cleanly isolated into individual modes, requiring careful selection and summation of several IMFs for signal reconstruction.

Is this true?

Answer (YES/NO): NO